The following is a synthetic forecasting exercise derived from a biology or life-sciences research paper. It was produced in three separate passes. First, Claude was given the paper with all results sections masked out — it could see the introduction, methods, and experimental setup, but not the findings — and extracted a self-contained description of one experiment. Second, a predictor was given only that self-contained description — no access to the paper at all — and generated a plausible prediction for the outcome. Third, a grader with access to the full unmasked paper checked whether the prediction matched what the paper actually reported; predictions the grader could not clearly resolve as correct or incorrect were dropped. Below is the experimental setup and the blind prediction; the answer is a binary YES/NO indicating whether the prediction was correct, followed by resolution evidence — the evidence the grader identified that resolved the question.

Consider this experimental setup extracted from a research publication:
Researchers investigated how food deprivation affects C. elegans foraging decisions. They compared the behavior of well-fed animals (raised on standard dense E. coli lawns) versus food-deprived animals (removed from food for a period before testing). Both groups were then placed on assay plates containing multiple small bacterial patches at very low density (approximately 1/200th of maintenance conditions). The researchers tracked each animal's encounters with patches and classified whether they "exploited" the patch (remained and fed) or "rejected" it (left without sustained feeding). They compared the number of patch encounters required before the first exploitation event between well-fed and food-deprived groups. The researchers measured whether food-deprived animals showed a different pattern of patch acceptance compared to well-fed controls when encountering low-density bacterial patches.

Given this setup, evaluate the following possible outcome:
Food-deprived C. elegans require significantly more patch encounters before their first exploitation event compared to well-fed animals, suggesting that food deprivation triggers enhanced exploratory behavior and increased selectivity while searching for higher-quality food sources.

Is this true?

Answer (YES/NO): NO